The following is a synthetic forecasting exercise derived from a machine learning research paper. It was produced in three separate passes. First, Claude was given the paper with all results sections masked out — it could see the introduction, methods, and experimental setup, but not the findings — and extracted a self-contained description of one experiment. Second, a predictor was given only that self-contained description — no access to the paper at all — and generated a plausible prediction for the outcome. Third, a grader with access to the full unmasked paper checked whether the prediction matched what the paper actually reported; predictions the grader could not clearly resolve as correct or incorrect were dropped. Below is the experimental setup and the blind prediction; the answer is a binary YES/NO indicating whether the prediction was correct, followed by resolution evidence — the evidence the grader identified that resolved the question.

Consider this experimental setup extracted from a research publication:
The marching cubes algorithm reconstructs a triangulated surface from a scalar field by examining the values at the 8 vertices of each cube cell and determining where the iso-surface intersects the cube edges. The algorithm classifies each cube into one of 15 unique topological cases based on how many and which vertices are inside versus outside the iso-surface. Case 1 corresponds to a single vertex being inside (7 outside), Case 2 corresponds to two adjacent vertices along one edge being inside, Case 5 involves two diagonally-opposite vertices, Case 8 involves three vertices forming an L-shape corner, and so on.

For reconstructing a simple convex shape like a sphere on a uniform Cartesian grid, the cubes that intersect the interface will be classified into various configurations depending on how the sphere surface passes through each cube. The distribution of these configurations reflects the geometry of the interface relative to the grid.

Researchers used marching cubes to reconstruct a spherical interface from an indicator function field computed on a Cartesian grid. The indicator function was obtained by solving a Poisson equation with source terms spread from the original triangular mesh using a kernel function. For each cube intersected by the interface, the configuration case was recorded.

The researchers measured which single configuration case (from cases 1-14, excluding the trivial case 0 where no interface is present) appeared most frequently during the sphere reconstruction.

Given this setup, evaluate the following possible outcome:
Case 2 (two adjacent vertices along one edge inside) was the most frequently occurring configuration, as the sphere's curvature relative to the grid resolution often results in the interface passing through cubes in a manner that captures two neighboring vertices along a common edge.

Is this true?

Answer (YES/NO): YES